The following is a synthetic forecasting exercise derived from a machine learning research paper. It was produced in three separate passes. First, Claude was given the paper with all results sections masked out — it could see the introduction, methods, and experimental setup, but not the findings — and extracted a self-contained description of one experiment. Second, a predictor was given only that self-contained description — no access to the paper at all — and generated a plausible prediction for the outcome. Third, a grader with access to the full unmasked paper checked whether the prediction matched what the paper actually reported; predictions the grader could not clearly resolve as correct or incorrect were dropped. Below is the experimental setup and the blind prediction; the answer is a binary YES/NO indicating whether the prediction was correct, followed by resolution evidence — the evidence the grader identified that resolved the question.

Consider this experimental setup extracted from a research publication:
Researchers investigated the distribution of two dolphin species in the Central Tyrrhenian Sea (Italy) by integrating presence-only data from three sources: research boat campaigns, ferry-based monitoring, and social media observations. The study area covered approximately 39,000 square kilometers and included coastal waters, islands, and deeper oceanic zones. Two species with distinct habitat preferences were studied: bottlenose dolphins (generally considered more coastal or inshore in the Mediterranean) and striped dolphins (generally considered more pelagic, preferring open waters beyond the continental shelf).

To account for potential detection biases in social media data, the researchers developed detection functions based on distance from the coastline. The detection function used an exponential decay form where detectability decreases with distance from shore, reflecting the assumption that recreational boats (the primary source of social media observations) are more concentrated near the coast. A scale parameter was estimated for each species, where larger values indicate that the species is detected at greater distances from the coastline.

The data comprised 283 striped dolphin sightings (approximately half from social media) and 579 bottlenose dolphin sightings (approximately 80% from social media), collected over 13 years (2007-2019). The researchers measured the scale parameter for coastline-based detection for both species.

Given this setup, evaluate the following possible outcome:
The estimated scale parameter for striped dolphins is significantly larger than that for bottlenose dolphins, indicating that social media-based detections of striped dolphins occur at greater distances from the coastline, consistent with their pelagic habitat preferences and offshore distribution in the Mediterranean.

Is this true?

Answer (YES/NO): YES